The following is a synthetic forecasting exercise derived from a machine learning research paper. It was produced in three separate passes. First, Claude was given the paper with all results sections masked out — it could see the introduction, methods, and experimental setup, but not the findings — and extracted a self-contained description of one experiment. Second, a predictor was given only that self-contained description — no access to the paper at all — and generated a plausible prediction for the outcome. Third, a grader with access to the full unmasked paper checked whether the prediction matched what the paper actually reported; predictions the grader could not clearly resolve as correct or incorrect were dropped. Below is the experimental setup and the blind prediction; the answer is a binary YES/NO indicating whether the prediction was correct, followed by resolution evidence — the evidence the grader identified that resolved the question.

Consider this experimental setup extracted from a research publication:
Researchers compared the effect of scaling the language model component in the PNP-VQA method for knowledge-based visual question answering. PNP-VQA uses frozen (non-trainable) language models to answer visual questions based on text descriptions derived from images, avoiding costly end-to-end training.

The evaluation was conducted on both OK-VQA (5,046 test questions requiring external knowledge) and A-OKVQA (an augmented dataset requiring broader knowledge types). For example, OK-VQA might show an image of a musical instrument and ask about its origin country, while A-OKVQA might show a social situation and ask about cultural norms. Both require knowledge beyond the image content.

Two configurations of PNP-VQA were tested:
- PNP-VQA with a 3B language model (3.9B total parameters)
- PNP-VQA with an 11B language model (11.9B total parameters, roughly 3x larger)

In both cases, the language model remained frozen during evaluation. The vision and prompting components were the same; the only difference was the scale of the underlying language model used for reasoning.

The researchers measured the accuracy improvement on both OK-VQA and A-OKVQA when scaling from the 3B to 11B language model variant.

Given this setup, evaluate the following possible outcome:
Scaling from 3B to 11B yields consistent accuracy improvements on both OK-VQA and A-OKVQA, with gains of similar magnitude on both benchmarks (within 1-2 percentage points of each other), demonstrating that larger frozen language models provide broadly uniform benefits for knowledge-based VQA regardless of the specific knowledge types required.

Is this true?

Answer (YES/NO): NO